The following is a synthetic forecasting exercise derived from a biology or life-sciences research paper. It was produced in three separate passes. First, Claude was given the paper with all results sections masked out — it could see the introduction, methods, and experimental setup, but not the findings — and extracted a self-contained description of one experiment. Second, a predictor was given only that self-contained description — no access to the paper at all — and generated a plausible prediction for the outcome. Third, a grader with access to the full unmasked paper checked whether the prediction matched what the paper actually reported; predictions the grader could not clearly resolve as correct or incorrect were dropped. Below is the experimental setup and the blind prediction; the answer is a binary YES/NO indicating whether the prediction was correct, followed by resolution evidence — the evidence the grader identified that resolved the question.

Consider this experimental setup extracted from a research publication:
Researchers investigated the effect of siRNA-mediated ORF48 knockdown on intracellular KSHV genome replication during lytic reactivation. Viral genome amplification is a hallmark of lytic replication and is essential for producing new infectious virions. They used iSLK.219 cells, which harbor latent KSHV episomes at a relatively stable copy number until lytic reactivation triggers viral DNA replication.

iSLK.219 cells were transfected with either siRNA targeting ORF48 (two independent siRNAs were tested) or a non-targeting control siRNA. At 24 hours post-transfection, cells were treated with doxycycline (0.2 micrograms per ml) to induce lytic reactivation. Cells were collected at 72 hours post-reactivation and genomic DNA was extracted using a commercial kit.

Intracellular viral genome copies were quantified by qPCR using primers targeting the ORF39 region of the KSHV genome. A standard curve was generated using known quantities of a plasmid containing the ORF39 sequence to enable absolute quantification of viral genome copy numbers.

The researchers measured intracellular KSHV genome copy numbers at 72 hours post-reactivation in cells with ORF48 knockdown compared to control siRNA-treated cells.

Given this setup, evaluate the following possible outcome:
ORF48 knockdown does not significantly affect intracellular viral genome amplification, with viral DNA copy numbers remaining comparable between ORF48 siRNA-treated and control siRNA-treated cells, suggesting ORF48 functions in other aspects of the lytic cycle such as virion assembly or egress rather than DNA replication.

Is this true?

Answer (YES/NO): NO